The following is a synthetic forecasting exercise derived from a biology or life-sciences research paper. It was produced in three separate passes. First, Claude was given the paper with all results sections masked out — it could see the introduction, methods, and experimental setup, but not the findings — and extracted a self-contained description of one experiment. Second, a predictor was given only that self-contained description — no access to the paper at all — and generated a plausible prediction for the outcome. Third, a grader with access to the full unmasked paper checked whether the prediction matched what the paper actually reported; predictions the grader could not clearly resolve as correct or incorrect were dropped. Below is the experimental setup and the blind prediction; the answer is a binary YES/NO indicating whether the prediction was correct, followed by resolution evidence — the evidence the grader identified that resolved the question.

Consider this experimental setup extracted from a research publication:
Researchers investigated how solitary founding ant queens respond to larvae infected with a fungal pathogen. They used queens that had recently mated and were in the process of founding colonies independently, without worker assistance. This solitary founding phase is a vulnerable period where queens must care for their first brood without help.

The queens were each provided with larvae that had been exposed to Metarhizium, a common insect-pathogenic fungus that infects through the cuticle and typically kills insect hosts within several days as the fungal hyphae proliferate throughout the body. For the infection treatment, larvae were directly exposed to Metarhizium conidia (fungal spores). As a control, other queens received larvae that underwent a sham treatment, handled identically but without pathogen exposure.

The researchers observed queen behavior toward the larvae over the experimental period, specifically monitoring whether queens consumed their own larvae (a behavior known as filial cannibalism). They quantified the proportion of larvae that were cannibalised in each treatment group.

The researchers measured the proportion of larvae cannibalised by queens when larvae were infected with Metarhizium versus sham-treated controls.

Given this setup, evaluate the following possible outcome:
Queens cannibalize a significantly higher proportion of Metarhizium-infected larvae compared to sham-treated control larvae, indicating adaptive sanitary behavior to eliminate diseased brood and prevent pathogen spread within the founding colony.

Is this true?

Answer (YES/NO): YES